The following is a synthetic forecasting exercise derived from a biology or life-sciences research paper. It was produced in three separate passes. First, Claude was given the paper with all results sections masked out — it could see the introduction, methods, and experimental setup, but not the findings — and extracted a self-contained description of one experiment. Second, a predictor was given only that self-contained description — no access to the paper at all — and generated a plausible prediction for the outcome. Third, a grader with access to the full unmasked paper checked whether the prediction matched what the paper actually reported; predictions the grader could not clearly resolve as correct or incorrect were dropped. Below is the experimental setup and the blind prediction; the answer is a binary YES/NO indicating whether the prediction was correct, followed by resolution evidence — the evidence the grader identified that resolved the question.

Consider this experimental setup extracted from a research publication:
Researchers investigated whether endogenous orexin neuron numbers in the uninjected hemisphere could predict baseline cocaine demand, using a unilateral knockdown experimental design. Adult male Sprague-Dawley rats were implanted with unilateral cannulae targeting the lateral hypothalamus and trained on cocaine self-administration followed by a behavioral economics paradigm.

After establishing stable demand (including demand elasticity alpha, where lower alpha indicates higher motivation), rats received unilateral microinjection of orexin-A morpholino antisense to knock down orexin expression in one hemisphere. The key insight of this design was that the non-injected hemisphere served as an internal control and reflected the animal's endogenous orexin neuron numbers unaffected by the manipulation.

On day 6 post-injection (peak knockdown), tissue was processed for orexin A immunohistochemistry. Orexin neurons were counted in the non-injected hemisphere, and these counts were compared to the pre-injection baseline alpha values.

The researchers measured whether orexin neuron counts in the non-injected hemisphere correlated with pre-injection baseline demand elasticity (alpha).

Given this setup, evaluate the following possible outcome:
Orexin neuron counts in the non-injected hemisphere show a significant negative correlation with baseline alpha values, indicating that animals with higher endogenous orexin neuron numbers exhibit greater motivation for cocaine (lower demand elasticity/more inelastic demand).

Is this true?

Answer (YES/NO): NO